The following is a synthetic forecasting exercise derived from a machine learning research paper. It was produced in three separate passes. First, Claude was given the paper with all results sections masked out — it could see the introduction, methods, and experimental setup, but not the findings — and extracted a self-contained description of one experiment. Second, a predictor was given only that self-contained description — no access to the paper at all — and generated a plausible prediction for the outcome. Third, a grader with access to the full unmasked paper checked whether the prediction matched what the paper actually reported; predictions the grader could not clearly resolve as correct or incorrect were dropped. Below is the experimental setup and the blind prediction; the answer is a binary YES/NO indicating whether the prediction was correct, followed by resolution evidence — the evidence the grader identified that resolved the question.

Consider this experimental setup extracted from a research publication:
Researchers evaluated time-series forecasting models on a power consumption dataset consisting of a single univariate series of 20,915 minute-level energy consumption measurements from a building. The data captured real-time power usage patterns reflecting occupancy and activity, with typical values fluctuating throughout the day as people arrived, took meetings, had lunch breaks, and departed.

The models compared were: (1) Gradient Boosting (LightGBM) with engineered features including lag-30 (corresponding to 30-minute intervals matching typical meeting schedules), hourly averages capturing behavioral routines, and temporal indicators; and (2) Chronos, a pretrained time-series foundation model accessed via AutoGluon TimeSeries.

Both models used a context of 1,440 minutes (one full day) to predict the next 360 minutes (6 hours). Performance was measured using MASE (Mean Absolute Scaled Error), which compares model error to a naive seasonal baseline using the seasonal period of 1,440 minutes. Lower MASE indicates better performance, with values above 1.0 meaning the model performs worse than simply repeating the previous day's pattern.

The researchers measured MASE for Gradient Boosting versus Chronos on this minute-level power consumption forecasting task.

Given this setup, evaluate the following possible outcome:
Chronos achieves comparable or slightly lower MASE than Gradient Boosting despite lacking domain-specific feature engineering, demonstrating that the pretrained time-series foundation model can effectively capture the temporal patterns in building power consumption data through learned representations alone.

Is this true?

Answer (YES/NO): NO